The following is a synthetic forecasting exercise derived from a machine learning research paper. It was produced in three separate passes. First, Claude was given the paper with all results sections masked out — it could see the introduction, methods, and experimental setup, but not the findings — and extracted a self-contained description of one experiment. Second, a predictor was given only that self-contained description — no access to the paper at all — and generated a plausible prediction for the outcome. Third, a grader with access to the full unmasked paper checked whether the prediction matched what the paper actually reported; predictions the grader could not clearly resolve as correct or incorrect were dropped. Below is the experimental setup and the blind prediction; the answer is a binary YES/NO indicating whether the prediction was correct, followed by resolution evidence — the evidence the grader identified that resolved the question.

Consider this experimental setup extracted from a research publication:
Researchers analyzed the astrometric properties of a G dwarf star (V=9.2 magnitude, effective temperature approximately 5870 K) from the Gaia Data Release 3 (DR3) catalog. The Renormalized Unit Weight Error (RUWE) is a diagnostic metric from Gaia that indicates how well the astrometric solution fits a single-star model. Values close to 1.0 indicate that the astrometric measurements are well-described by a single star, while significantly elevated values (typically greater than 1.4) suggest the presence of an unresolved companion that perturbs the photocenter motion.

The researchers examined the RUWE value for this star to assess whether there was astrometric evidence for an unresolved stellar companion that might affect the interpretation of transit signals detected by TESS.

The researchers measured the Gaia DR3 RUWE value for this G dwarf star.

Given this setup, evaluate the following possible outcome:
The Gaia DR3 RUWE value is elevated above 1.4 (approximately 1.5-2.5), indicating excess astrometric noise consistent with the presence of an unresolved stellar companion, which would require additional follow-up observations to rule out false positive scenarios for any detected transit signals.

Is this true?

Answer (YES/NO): NO